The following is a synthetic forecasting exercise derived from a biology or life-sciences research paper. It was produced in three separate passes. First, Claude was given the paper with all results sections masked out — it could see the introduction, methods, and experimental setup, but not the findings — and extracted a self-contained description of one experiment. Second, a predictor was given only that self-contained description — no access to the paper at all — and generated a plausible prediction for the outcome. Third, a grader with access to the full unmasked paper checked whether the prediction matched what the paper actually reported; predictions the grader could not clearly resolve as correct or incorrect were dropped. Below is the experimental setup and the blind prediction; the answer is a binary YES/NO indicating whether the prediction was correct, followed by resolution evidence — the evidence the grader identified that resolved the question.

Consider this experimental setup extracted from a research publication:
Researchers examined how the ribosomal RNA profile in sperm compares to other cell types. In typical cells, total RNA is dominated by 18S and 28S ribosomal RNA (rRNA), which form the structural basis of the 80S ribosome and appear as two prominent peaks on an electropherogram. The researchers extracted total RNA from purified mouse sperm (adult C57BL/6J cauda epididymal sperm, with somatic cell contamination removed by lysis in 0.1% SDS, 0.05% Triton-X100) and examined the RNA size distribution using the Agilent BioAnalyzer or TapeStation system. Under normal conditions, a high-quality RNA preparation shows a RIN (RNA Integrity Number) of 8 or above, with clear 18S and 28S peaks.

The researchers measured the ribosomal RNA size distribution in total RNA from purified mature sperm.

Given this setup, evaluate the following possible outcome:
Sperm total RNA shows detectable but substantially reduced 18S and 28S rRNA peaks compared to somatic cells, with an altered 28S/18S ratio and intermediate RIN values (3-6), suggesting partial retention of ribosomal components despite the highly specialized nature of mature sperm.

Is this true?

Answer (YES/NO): NO